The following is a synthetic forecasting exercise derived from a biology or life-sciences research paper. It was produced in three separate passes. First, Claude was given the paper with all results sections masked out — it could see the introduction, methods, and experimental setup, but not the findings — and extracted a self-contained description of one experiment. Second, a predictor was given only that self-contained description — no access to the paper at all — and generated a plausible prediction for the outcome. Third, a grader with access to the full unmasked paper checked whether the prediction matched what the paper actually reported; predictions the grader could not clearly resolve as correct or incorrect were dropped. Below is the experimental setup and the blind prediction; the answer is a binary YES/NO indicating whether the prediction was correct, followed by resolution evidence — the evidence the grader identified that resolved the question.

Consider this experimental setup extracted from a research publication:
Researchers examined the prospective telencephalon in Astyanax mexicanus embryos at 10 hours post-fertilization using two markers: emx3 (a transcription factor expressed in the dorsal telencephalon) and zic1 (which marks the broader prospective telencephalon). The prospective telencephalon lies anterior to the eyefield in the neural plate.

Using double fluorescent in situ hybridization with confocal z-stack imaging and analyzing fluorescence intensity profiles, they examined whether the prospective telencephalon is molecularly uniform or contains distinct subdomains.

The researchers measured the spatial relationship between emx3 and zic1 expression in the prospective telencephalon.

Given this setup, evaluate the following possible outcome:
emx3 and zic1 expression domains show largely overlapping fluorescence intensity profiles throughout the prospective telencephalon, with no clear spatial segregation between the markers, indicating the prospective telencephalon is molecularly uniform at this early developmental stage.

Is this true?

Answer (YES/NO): NO